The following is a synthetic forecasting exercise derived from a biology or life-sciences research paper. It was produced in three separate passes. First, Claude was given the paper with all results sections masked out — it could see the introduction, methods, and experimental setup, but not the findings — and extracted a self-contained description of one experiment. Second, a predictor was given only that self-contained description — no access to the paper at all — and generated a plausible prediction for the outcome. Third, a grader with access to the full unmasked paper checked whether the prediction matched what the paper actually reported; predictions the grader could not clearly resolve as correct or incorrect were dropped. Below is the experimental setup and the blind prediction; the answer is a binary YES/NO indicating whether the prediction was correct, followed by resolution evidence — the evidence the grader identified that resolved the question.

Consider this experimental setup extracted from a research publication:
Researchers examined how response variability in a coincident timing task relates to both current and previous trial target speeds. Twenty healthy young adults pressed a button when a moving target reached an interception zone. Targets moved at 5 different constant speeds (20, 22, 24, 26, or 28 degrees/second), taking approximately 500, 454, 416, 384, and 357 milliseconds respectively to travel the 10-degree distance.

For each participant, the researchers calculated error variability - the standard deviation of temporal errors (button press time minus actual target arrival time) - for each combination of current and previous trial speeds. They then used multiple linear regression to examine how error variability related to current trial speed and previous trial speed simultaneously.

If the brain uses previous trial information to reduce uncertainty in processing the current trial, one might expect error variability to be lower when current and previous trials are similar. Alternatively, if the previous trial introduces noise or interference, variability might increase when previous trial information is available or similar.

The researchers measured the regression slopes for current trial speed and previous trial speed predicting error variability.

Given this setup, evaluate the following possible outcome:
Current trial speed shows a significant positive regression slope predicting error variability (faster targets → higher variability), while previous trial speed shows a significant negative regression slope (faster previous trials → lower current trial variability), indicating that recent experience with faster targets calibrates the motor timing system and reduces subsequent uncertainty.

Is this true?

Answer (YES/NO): NO